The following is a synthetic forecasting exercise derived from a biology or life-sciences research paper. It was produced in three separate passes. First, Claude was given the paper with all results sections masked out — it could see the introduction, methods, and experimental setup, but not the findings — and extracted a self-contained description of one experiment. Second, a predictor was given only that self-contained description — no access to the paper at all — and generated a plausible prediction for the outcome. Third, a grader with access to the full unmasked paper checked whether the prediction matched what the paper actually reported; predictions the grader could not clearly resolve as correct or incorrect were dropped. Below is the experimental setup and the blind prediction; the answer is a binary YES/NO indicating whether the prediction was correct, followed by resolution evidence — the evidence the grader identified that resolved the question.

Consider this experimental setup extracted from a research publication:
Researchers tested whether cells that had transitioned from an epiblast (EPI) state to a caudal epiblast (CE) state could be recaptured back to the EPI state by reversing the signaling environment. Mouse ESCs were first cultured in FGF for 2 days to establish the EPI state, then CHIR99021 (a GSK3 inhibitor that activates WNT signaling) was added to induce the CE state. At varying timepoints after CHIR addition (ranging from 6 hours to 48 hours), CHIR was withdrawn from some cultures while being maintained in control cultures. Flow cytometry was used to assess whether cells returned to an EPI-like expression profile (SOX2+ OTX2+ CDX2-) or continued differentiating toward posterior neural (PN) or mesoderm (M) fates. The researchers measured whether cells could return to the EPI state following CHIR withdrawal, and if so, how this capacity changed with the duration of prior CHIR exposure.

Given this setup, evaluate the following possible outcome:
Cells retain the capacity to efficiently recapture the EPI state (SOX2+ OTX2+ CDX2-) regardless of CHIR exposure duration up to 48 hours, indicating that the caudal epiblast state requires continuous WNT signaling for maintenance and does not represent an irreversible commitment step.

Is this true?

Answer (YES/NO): NO